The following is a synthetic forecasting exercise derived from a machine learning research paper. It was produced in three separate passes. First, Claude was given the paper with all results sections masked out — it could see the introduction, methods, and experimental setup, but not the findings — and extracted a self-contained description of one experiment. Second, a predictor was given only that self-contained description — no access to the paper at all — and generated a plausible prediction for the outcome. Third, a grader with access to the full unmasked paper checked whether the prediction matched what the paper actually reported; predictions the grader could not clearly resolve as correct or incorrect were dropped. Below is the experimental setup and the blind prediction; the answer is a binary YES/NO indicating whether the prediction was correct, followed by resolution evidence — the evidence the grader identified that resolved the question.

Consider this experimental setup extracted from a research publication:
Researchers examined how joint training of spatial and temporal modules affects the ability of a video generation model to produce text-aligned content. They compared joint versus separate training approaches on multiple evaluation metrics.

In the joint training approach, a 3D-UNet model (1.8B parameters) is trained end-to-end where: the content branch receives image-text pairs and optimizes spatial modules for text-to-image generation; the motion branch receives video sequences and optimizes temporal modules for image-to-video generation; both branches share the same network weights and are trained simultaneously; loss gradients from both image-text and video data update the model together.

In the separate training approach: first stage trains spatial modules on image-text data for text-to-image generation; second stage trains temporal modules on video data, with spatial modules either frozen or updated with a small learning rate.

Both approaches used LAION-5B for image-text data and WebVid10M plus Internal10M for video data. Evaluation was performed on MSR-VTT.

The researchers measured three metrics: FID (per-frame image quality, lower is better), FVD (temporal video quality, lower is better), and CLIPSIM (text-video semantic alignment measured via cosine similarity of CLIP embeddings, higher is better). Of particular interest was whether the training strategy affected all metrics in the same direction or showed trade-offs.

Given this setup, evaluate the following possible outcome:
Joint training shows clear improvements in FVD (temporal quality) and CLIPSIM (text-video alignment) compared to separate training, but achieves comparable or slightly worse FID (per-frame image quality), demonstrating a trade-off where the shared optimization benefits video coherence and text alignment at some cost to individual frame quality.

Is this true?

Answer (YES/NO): NO